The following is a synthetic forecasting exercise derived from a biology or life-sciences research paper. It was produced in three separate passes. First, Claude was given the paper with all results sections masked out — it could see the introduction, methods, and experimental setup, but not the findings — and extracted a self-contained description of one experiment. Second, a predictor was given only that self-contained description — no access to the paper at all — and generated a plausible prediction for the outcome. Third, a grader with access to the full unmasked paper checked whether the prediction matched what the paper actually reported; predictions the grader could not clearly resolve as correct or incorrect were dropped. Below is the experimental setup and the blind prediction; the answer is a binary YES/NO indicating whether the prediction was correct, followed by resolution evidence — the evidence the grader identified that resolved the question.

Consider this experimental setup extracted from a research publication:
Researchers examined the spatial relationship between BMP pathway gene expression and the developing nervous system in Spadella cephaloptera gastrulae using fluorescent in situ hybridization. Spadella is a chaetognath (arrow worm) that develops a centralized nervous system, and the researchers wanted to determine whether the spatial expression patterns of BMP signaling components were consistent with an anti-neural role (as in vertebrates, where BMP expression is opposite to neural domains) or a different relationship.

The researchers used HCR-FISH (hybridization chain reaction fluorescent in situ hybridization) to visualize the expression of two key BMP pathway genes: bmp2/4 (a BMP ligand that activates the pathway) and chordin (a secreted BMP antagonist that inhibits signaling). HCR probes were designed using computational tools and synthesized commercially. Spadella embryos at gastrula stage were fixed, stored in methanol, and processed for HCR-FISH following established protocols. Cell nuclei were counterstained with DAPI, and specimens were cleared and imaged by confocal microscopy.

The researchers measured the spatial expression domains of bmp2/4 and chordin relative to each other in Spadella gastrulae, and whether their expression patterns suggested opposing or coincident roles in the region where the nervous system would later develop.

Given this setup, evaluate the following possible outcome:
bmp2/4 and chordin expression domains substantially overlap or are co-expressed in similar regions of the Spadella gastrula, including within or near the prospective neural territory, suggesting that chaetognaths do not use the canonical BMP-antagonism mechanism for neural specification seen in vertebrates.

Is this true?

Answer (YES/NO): NO